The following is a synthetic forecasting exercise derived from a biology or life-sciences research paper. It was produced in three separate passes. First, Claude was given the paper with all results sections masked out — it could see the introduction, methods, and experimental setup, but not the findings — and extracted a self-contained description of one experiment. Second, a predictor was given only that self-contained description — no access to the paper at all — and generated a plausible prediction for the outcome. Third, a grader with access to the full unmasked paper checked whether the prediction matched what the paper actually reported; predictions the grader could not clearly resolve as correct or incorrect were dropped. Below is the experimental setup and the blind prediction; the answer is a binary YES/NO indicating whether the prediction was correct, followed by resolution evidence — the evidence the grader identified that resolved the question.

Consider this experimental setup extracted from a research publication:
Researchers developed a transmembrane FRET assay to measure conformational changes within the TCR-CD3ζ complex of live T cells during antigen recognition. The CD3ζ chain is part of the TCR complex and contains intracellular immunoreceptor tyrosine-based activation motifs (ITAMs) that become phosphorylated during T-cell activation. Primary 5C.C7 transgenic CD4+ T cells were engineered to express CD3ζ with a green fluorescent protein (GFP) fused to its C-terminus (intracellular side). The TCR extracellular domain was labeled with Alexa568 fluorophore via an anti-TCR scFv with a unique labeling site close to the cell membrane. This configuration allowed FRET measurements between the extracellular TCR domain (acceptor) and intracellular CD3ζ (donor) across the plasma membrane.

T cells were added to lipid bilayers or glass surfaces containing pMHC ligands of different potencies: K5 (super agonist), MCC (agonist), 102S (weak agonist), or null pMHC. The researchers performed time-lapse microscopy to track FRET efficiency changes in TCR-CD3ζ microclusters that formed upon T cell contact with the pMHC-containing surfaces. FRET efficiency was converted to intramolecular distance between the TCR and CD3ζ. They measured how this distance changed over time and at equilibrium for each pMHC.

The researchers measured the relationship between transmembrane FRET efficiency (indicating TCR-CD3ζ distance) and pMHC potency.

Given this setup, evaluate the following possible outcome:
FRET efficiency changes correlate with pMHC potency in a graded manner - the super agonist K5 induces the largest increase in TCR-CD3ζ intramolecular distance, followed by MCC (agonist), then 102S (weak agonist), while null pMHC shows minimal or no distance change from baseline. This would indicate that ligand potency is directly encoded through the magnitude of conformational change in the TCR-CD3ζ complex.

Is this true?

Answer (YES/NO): YES